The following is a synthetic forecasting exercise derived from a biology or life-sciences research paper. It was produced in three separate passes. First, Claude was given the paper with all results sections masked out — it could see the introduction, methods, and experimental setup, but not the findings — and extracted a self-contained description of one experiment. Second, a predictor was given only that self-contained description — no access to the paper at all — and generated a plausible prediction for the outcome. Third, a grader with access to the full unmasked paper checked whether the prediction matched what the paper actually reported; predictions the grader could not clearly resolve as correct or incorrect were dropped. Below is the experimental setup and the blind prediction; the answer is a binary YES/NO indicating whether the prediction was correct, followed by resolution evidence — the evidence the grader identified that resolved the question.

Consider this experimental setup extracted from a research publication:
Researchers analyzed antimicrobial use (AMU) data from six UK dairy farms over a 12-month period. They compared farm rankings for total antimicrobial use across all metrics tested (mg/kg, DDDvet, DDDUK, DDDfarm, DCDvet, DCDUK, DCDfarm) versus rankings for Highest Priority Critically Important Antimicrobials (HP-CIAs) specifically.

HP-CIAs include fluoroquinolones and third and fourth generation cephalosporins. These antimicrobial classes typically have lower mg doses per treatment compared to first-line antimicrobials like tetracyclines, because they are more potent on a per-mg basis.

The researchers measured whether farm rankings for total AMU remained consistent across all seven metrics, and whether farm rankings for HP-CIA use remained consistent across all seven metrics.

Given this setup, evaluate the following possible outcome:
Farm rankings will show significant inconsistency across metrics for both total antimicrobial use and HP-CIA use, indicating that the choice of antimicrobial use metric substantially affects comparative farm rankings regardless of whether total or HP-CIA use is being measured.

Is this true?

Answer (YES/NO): NO